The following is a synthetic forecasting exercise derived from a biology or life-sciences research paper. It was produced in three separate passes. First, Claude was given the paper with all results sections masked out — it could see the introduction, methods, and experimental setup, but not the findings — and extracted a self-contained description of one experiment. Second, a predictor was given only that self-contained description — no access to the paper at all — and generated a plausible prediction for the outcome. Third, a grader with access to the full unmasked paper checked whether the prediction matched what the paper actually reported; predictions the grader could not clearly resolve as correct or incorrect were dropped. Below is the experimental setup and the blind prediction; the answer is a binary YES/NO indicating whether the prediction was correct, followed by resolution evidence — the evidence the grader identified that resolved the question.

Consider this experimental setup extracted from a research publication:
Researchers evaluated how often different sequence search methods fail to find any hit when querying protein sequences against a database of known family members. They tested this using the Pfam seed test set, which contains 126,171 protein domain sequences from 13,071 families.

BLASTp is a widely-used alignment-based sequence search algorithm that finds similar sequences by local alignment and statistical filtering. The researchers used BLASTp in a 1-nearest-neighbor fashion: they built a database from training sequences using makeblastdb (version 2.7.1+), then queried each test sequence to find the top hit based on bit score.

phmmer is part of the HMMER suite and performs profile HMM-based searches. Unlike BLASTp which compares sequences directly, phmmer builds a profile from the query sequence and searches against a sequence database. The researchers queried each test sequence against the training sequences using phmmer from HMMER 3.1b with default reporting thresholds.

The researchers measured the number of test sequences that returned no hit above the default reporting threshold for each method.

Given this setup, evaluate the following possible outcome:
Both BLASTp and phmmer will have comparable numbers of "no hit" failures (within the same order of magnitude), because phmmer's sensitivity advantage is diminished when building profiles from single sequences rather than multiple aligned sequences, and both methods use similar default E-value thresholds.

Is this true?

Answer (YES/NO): YES